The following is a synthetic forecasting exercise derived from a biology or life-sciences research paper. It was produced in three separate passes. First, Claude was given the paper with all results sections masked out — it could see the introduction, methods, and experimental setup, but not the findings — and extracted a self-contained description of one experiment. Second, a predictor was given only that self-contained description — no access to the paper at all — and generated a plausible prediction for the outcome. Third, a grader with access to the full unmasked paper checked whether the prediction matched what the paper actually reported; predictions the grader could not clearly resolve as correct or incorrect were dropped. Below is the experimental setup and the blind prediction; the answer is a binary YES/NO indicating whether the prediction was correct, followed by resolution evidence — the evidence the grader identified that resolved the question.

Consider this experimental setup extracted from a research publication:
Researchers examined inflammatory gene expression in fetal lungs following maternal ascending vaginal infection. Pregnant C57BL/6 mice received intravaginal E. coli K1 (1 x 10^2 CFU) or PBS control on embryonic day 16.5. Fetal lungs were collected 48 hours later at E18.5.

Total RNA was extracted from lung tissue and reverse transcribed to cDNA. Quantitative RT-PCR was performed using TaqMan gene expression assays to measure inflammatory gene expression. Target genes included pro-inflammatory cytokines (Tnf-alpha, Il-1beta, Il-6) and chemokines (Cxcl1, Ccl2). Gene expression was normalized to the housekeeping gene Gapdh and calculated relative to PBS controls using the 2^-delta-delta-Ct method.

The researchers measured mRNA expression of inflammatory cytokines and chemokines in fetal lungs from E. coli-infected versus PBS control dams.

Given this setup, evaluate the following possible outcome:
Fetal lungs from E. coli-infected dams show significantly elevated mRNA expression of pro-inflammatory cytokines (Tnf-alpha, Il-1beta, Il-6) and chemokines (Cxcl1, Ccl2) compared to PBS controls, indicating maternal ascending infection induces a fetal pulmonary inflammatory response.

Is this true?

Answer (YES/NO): NO